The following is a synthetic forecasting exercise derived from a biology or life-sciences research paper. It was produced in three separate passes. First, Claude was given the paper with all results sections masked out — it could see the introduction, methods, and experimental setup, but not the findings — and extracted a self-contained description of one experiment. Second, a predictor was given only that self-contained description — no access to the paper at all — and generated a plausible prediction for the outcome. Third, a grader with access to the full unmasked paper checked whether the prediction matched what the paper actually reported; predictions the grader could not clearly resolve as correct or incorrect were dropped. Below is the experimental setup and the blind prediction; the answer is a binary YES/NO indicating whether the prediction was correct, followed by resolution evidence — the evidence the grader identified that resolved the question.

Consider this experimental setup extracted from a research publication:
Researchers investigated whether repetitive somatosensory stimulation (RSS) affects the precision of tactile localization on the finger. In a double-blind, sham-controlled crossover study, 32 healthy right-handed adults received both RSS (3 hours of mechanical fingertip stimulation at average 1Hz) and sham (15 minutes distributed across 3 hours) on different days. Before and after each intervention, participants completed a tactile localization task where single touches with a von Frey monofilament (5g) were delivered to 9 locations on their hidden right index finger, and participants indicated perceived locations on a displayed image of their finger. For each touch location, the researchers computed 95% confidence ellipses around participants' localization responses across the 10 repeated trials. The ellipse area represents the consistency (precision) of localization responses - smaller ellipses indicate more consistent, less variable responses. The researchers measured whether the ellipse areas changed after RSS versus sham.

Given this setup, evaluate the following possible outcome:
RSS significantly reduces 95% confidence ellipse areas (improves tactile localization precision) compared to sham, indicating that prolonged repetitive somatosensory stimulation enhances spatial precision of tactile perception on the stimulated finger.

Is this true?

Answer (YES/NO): NO